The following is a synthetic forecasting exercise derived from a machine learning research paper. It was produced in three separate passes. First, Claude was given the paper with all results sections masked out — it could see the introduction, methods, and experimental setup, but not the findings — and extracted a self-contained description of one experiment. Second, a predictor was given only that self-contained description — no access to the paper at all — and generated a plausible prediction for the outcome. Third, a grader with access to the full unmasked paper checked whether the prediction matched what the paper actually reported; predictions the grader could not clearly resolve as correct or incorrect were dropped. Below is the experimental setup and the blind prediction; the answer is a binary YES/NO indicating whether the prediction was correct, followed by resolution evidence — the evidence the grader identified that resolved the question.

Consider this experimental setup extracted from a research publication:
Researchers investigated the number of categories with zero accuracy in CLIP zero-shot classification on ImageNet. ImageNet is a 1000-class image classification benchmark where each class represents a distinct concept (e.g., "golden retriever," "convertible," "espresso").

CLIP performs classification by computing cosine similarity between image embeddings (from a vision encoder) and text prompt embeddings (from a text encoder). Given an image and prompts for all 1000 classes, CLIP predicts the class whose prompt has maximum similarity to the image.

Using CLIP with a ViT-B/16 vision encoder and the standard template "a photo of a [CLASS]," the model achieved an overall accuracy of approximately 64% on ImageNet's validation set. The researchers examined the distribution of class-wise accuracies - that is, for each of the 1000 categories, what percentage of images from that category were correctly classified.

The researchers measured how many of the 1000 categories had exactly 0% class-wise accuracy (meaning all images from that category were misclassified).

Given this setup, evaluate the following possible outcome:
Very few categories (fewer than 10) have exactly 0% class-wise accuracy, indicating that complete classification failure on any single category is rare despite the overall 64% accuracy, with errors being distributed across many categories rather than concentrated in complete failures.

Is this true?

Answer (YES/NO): NO